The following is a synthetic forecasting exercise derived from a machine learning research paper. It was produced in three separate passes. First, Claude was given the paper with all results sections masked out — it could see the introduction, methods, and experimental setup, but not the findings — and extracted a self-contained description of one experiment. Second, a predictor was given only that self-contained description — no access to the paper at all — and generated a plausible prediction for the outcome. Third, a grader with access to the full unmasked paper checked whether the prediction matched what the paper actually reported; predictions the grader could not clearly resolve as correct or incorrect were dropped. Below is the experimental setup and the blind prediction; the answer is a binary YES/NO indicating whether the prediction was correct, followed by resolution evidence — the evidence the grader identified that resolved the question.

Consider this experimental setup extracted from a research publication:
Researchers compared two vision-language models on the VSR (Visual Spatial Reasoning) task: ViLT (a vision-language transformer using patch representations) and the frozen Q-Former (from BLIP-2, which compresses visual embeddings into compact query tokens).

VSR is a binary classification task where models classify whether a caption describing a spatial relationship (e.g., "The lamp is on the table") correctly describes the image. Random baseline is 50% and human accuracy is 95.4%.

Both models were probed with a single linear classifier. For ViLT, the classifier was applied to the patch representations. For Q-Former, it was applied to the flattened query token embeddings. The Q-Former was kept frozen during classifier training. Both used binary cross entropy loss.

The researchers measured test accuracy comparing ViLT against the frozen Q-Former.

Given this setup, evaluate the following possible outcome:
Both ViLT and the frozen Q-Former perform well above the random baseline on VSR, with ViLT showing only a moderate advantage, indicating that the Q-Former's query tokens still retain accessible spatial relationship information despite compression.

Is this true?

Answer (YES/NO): NO